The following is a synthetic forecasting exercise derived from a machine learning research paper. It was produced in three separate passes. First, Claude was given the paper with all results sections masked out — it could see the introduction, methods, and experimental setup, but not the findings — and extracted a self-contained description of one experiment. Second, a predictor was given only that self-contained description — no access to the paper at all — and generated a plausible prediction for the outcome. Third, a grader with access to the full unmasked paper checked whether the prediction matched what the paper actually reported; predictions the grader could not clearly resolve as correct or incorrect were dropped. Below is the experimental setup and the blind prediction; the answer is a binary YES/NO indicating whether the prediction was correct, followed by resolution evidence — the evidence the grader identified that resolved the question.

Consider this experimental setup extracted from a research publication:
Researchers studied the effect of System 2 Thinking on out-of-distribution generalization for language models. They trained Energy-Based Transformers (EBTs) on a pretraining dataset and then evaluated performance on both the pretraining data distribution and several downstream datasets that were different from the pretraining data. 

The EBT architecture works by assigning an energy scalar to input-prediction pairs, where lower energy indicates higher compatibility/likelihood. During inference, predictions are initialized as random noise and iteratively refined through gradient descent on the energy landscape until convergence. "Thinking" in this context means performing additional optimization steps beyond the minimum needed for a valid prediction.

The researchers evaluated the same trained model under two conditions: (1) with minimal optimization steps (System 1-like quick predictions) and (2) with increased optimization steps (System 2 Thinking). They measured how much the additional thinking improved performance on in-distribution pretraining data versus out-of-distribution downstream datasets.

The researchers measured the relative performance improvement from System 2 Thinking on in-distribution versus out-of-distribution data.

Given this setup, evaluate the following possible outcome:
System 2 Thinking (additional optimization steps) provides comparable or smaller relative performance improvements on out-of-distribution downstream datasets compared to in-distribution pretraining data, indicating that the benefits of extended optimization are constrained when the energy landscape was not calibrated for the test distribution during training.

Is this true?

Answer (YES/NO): NO